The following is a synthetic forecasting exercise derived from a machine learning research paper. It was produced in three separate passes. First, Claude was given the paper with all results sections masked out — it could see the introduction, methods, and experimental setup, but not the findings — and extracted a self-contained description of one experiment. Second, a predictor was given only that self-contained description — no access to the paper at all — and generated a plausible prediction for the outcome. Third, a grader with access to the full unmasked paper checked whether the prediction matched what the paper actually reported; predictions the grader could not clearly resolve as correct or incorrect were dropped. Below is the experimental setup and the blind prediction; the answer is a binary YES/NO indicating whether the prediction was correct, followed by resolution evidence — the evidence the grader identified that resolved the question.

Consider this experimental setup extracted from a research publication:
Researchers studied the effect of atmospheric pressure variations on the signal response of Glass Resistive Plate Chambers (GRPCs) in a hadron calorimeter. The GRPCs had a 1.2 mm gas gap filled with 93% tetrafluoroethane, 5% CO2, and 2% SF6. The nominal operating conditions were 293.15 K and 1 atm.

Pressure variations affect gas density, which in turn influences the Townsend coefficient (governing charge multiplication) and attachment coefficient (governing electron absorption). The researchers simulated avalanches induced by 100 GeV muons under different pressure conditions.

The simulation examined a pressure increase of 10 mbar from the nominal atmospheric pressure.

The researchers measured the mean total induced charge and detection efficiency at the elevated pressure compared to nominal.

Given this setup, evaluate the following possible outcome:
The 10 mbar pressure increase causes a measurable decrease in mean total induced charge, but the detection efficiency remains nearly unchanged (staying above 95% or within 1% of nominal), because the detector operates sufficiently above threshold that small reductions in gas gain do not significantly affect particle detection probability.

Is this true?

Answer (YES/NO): YES